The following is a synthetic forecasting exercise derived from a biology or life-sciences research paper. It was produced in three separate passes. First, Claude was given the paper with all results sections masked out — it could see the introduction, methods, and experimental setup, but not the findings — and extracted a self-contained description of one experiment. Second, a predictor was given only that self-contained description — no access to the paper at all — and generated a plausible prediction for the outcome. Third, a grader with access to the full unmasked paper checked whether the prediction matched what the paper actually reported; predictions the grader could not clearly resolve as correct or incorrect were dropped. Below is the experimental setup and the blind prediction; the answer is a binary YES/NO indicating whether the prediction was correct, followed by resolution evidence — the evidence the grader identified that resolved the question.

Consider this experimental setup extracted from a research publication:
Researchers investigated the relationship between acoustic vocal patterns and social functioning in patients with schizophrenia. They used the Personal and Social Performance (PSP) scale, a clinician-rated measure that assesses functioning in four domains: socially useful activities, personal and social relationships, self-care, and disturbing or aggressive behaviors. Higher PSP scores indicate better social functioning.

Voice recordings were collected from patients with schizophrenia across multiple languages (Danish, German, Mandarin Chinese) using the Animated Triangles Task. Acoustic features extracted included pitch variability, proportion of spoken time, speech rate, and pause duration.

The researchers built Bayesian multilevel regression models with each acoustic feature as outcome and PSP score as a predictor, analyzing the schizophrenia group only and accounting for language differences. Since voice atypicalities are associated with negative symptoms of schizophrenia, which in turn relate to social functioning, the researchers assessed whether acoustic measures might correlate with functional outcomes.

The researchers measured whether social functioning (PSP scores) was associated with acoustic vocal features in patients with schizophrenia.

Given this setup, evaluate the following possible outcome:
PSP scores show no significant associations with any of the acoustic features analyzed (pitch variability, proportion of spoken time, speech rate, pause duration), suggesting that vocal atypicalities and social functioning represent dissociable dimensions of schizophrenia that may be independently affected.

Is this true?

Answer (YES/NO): NO